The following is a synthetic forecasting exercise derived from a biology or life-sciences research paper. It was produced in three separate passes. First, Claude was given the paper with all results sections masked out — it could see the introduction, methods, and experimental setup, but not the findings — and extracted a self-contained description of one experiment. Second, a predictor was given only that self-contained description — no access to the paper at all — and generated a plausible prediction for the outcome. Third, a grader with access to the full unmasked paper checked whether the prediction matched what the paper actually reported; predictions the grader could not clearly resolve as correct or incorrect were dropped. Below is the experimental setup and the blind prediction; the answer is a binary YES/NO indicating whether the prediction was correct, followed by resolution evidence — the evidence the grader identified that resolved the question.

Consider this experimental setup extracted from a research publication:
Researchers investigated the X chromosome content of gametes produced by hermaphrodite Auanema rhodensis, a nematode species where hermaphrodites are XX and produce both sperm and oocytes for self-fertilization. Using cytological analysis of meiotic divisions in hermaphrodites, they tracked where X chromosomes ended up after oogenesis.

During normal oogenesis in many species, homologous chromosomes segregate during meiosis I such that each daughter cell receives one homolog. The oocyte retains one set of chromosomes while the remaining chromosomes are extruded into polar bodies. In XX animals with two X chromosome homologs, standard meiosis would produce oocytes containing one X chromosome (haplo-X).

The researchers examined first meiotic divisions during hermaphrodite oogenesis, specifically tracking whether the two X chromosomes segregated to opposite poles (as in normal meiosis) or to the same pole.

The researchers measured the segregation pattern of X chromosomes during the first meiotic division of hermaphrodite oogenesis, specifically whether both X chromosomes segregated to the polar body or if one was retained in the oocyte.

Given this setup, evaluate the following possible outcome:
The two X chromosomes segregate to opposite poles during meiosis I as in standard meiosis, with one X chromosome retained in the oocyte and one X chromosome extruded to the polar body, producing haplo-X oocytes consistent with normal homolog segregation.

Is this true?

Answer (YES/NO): NO